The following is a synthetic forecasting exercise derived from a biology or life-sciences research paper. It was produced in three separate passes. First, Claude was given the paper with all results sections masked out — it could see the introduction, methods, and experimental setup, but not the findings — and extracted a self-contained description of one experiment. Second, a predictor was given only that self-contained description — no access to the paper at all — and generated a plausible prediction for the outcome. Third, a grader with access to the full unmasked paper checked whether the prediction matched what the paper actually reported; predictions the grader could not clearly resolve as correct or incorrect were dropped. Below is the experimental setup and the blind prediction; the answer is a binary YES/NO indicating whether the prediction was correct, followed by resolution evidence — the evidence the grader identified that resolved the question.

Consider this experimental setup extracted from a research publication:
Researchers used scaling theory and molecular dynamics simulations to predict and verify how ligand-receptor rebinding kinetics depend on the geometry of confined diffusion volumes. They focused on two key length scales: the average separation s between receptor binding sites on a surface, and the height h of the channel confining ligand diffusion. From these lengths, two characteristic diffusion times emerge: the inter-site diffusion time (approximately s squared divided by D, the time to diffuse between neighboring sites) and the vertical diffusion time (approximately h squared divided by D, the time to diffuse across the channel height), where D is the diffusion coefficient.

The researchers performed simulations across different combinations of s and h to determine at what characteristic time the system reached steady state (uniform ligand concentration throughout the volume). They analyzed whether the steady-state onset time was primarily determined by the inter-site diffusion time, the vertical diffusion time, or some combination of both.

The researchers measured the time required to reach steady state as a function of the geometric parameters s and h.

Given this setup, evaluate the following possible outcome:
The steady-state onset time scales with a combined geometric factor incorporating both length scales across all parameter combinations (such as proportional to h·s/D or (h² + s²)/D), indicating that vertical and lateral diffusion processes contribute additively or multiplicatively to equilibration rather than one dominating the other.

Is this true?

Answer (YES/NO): NO